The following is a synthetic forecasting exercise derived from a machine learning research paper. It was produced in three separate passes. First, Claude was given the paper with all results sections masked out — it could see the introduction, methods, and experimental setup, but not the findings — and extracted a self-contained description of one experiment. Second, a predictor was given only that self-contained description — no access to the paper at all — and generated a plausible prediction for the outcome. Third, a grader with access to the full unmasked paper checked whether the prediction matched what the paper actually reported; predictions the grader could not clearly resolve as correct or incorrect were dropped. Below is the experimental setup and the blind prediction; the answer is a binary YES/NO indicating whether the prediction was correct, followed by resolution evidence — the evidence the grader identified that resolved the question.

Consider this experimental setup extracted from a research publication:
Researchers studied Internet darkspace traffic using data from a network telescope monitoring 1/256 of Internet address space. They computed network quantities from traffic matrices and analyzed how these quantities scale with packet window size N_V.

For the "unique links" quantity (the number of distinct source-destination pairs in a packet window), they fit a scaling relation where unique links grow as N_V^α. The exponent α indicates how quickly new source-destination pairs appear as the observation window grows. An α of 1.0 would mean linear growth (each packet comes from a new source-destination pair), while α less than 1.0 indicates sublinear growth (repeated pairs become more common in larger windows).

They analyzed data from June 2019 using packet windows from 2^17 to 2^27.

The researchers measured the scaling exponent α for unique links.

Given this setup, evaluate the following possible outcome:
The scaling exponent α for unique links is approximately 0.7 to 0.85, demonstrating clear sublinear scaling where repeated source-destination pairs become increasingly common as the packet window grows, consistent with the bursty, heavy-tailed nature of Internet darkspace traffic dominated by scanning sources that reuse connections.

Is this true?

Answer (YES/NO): NO